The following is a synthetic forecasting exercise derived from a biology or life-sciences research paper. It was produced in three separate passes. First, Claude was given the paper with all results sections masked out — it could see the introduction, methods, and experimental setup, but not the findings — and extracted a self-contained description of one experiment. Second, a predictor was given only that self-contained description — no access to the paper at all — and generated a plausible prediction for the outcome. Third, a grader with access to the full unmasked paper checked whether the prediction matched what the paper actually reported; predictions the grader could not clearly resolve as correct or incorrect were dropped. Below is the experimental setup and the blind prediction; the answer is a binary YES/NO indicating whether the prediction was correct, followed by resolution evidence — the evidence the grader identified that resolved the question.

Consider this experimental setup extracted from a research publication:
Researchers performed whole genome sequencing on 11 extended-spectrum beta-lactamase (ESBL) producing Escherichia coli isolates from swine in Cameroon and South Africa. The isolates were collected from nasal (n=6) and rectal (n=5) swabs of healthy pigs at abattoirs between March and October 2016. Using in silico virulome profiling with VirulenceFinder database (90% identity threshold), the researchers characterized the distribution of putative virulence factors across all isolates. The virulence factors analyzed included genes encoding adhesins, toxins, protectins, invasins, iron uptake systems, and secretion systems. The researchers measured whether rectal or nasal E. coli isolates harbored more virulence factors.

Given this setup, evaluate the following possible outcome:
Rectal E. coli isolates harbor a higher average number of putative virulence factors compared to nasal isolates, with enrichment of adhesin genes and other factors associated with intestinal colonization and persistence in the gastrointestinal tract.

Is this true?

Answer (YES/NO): NO